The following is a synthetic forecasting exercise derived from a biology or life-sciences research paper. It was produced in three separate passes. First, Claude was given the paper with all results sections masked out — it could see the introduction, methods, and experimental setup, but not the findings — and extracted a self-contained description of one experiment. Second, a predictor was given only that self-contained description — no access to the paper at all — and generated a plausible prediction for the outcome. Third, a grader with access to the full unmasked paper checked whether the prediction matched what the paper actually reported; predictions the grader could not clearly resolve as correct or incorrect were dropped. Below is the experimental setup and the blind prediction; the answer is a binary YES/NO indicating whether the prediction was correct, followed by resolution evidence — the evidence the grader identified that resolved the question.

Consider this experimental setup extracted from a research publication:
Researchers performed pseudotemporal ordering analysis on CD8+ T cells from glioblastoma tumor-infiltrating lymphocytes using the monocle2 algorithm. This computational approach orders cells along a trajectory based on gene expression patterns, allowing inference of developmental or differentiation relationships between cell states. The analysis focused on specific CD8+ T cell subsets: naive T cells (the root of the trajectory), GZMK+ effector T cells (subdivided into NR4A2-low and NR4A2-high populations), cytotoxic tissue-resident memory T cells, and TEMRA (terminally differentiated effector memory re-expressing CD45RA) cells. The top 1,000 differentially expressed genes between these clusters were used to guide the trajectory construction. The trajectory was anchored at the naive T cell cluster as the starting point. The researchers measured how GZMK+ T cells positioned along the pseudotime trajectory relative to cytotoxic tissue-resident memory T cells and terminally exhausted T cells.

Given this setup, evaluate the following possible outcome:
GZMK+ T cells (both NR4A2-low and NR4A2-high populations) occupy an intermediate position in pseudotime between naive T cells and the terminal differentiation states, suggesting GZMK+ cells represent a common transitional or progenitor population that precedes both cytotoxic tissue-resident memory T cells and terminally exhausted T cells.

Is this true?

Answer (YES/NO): NO